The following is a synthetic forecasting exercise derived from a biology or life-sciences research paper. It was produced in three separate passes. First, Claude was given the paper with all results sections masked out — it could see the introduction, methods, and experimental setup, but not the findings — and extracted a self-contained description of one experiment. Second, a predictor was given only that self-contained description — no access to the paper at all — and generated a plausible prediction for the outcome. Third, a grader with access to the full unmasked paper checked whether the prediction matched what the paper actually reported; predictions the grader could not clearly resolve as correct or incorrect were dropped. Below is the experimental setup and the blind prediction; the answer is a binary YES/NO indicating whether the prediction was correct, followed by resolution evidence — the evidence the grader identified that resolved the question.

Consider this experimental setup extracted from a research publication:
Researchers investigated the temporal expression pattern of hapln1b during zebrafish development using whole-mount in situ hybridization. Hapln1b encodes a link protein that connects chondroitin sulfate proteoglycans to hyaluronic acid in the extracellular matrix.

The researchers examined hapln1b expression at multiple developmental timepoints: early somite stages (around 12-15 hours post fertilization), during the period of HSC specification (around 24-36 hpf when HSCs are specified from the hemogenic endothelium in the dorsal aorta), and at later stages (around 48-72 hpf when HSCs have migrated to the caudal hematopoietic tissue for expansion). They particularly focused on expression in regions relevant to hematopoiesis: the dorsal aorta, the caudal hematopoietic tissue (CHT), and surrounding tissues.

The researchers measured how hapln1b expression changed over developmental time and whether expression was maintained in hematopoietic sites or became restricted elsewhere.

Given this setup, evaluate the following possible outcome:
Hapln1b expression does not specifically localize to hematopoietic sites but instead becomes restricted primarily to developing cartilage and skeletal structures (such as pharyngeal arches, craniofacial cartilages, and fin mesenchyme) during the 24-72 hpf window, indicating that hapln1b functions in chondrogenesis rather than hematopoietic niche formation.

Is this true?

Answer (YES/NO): NO